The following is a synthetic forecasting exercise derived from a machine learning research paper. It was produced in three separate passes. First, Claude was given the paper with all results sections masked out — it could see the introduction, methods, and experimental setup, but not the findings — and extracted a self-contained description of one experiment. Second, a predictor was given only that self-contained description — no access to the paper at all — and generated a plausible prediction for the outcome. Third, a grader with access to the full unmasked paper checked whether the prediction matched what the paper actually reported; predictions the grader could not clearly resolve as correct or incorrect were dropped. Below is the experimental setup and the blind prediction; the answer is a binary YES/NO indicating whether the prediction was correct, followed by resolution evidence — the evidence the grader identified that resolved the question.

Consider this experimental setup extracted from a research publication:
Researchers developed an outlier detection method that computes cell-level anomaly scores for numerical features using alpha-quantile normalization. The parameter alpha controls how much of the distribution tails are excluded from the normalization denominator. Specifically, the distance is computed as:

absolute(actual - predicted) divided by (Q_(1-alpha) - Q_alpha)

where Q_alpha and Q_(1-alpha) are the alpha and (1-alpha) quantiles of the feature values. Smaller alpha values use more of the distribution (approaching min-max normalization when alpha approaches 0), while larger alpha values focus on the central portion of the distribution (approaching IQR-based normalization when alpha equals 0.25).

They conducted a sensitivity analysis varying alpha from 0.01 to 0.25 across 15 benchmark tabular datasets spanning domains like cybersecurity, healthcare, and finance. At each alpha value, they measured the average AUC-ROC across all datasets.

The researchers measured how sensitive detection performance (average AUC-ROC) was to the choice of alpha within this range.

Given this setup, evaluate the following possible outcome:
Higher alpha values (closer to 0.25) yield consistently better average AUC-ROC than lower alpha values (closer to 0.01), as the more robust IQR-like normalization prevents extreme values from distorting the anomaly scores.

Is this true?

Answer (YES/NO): NO